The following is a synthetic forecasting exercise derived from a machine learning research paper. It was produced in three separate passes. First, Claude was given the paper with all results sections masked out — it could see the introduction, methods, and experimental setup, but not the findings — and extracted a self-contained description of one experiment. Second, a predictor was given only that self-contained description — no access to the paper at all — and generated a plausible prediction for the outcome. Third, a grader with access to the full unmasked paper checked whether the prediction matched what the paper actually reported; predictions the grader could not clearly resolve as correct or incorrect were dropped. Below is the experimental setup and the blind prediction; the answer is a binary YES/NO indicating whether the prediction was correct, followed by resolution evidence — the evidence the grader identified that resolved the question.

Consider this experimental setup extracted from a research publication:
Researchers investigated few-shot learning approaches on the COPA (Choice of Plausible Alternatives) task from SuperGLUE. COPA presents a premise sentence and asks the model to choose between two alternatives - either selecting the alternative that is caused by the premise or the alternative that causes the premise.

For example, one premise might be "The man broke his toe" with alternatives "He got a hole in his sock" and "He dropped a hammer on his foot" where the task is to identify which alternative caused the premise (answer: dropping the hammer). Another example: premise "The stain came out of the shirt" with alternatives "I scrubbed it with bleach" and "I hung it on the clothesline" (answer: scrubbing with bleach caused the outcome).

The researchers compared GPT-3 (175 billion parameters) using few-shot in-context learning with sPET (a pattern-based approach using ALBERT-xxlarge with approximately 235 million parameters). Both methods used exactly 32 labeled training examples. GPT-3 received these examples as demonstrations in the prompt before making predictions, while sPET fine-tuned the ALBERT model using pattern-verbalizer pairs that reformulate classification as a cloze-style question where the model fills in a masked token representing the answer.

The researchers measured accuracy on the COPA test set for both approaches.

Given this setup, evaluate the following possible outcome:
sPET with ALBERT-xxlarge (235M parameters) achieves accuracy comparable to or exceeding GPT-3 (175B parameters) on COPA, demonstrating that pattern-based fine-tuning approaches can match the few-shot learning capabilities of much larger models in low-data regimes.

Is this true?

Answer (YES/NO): NO